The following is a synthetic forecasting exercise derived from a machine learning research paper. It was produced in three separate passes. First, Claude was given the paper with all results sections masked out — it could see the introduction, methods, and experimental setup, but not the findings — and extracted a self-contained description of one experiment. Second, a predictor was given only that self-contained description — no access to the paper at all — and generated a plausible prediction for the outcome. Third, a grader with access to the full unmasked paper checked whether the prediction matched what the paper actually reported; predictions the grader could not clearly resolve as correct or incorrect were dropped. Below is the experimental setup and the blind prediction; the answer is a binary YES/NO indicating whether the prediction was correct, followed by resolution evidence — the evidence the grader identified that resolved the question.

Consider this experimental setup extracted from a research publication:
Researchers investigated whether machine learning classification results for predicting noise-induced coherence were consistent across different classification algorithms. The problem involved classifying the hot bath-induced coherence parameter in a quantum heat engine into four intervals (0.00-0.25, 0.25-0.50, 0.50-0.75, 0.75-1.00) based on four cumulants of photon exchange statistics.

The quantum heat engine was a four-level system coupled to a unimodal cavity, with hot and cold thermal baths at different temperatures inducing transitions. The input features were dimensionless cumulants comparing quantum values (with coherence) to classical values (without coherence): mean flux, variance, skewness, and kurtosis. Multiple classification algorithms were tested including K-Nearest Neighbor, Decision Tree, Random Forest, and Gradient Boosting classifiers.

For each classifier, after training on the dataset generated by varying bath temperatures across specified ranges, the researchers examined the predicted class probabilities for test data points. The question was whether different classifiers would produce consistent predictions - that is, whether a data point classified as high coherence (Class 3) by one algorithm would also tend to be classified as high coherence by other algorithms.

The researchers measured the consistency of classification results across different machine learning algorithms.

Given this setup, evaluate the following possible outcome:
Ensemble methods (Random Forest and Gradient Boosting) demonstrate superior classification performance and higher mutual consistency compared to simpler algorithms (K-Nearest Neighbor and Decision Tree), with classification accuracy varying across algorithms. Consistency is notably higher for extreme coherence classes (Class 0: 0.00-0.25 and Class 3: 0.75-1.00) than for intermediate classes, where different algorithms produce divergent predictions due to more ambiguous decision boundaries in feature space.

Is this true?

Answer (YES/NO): NO